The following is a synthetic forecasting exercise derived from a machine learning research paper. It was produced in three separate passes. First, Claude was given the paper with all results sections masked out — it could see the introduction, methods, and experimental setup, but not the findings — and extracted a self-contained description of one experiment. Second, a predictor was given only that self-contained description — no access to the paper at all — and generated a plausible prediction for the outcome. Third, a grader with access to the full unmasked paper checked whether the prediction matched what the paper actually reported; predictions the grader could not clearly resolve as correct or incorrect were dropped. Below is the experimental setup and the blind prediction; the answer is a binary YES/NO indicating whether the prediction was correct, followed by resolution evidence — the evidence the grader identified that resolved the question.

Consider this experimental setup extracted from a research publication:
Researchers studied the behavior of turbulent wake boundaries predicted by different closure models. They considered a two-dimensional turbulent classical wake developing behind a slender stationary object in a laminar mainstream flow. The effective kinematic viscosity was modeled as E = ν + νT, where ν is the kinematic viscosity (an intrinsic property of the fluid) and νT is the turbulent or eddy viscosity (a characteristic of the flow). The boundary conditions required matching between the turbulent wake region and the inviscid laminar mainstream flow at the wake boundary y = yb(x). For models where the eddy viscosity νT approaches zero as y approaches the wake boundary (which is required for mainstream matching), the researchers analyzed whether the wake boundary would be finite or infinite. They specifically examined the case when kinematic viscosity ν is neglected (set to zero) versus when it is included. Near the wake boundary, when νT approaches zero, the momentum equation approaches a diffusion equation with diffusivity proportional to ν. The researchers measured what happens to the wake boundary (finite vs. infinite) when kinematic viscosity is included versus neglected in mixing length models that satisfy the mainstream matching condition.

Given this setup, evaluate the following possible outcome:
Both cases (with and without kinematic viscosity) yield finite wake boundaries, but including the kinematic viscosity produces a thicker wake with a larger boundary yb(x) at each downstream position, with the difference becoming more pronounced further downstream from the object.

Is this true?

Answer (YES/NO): NO